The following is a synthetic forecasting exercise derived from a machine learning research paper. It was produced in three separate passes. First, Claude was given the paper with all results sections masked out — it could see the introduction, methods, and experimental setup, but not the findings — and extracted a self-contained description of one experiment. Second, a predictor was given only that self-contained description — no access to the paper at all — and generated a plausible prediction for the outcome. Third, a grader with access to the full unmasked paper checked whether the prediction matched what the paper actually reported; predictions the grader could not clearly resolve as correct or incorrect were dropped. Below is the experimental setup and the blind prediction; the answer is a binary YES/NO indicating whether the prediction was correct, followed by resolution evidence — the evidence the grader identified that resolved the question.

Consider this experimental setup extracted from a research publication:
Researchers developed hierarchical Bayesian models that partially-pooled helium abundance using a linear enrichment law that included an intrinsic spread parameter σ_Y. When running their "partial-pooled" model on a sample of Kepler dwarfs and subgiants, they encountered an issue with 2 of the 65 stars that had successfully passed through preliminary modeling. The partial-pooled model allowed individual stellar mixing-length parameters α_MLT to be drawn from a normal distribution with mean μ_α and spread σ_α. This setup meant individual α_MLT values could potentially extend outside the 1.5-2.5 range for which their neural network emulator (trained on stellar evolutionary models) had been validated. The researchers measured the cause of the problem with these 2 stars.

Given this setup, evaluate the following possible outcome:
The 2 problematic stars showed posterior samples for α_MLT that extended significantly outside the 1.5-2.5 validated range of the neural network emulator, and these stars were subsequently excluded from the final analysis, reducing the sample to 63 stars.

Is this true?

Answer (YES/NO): YES